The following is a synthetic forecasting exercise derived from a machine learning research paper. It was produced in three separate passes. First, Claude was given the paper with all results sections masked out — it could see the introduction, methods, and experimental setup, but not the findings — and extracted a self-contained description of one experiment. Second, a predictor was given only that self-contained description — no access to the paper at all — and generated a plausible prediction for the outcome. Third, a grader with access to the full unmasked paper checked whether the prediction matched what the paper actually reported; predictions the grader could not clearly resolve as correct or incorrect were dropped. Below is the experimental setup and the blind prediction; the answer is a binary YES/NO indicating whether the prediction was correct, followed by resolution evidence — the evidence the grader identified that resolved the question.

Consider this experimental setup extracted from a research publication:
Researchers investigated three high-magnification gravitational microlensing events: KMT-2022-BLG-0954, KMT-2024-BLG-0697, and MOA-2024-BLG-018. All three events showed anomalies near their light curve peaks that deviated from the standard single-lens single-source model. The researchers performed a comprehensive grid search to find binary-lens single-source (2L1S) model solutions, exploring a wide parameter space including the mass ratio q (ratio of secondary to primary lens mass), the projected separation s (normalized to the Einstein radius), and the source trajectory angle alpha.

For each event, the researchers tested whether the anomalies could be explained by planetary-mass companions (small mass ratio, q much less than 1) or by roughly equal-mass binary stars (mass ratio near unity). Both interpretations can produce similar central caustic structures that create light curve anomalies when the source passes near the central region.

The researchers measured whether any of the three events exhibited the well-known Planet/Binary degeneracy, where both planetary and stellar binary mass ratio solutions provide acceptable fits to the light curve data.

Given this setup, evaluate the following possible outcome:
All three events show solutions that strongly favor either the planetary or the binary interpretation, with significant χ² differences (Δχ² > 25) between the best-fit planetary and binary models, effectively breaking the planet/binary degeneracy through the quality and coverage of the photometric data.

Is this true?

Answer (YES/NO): NO